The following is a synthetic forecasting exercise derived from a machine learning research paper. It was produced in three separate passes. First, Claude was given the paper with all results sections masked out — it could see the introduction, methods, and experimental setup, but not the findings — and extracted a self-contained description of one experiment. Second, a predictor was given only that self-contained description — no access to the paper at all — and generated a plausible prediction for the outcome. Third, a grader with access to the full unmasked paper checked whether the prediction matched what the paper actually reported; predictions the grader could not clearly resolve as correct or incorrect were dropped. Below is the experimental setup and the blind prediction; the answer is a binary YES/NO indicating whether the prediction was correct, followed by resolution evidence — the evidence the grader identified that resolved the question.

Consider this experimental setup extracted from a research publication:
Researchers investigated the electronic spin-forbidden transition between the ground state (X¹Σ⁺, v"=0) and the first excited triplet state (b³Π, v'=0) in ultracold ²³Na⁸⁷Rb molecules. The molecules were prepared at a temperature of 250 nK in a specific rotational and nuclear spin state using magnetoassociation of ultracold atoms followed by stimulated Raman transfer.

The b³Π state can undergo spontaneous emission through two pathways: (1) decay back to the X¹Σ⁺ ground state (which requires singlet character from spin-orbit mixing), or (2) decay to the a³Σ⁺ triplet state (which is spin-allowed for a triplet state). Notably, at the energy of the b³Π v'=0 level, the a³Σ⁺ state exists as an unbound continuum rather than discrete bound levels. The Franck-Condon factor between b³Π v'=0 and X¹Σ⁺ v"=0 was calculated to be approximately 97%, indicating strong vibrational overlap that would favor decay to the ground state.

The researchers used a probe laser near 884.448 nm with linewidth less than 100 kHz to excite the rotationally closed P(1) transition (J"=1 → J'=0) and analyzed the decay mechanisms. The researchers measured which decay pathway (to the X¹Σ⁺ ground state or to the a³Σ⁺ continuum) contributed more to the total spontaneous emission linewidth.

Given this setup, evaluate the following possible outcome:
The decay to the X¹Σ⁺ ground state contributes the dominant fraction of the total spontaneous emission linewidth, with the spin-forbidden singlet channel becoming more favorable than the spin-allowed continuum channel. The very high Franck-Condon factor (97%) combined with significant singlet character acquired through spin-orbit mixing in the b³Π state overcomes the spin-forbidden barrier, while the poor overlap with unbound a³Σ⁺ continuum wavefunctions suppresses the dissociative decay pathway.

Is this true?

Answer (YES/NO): NO